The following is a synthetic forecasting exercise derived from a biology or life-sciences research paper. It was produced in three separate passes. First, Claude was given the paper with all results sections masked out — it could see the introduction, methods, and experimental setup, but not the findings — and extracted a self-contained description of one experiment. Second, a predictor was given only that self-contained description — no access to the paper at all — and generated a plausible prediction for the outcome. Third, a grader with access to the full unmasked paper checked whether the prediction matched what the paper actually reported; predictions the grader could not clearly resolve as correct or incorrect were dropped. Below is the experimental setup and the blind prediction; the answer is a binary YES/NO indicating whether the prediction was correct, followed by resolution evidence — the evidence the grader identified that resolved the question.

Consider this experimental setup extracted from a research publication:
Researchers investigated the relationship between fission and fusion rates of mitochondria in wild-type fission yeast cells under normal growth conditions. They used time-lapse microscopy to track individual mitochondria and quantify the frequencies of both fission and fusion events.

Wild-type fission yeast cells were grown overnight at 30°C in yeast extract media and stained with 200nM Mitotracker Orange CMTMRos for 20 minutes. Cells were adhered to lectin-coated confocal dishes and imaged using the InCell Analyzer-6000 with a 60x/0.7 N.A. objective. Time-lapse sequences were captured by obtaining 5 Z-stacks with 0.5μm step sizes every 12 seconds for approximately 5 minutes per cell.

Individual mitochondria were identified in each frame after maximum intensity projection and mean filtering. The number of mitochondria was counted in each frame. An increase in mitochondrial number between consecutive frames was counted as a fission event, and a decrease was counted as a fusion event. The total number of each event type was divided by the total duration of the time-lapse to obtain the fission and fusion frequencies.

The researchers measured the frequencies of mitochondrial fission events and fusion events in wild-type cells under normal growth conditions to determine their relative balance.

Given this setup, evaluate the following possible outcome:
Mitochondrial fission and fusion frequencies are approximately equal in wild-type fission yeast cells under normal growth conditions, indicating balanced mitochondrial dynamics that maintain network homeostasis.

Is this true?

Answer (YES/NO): YES